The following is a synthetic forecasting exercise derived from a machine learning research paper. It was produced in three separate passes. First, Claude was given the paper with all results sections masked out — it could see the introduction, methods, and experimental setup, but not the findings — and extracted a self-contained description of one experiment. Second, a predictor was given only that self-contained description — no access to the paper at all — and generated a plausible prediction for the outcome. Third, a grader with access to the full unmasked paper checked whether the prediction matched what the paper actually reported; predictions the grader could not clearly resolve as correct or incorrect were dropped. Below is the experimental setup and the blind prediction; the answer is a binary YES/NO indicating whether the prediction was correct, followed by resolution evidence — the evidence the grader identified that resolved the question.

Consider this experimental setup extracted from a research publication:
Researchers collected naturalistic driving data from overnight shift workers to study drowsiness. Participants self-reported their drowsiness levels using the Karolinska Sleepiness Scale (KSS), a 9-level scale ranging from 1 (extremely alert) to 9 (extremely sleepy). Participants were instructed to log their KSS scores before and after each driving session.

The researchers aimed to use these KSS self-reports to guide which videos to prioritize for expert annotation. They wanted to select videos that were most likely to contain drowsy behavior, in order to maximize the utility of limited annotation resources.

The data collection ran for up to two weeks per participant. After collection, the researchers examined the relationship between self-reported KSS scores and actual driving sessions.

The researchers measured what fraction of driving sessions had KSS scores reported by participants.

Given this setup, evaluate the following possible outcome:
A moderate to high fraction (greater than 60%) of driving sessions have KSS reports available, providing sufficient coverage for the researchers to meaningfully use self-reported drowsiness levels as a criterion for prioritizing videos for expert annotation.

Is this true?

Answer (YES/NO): NO